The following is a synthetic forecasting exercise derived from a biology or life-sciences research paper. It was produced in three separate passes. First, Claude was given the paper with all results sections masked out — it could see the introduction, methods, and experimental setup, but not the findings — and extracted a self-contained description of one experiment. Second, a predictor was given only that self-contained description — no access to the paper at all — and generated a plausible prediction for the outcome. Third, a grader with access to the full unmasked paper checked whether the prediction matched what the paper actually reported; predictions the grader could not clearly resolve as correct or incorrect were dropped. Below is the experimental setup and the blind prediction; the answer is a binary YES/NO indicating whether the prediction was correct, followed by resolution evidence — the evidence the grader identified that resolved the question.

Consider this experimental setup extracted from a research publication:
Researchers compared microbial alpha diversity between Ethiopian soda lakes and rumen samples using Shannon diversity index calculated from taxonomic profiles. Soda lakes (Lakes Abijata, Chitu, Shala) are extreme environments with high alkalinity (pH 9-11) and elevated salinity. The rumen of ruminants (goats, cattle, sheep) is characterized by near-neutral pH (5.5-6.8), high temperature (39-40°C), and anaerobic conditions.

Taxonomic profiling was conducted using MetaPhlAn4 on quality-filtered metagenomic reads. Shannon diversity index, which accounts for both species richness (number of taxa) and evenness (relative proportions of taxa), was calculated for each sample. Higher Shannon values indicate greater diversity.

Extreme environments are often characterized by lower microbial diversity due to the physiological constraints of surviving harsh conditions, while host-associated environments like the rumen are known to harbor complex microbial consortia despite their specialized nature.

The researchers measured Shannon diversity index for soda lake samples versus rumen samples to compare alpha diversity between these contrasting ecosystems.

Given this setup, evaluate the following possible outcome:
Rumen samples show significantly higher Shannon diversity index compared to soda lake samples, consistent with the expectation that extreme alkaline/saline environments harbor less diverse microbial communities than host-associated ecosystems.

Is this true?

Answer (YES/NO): YES